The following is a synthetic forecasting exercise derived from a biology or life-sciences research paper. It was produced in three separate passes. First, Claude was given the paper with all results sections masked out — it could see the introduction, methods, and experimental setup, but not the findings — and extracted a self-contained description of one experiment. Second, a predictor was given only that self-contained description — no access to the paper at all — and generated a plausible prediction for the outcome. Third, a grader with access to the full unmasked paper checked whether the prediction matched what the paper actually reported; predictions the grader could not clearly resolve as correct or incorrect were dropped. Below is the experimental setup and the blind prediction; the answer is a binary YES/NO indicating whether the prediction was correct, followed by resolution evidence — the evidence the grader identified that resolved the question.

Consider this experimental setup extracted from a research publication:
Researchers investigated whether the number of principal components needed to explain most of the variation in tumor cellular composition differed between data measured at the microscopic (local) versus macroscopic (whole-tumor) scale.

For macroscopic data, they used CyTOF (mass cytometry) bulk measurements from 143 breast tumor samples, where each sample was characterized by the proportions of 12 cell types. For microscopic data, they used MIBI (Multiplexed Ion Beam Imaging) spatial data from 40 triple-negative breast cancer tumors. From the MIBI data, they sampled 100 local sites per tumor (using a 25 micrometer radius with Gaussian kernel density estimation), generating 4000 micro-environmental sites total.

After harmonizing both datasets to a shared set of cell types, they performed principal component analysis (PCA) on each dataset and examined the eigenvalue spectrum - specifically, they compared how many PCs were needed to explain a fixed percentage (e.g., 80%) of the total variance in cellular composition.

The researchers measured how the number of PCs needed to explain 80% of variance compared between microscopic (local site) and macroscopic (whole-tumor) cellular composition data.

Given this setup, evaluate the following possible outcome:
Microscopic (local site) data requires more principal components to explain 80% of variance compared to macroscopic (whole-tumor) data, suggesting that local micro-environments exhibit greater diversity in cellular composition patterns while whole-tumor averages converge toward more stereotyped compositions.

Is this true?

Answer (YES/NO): YES